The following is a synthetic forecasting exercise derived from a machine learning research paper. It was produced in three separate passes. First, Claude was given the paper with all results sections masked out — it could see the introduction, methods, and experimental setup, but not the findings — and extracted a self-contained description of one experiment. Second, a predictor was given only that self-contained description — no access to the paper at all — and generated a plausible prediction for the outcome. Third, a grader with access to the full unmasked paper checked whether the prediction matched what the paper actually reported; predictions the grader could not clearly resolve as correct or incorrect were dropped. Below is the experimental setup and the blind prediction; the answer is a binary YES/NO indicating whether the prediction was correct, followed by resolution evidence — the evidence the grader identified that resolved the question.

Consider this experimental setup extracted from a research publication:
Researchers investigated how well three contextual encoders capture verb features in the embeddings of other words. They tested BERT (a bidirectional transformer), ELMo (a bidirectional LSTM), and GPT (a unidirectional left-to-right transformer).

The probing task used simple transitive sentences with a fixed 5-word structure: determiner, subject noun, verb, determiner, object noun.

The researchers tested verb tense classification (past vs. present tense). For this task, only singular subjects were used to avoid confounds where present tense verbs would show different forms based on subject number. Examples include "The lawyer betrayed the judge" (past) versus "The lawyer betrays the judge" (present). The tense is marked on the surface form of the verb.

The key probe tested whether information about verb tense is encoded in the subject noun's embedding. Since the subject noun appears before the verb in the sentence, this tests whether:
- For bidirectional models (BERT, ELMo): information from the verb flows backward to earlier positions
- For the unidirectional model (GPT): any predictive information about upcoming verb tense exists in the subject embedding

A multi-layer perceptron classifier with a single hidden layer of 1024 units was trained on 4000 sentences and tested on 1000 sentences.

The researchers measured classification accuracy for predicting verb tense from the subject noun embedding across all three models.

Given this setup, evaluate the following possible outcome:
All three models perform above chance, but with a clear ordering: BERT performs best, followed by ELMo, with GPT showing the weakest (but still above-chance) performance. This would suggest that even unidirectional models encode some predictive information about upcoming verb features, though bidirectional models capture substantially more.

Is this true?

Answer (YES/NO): NO